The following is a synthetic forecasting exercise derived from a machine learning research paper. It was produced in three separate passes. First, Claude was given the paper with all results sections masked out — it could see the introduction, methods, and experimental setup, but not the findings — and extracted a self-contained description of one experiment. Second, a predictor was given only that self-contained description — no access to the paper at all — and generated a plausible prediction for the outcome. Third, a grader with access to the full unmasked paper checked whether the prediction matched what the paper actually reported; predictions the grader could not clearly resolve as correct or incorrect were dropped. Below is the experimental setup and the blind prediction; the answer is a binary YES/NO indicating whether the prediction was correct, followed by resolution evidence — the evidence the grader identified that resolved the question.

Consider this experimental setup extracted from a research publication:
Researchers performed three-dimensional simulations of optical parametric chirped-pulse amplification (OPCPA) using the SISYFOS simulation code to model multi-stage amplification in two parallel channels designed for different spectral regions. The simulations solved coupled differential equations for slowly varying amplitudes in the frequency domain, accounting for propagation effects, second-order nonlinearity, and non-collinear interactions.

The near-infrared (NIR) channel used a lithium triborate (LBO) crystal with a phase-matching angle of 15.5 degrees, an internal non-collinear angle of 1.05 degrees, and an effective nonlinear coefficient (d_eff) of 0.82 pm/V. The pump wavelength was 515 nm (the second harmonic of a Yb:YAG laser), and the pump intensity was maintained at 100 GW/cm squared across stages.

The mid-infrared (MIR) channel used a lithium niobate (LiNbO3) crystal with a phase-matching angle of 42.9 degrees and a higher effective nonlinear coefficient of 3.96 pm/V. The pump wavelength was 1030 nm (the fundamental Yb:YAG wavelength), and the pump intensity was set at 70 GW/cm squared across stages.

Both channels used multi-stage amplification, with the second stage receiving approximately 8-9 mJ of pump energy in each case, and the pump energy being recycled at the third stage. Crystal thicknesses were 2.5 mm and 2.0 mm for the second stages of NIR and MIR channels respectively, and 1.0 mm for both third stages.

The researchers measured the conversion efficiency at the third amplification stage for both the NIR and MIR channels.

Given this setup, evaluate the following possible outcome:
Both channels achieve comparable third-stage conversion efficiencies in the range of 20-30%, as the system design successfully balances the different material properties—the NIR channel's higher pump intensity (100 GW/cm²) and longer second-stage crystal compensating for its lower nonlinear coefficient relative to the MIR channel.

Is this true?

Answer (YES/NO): NO